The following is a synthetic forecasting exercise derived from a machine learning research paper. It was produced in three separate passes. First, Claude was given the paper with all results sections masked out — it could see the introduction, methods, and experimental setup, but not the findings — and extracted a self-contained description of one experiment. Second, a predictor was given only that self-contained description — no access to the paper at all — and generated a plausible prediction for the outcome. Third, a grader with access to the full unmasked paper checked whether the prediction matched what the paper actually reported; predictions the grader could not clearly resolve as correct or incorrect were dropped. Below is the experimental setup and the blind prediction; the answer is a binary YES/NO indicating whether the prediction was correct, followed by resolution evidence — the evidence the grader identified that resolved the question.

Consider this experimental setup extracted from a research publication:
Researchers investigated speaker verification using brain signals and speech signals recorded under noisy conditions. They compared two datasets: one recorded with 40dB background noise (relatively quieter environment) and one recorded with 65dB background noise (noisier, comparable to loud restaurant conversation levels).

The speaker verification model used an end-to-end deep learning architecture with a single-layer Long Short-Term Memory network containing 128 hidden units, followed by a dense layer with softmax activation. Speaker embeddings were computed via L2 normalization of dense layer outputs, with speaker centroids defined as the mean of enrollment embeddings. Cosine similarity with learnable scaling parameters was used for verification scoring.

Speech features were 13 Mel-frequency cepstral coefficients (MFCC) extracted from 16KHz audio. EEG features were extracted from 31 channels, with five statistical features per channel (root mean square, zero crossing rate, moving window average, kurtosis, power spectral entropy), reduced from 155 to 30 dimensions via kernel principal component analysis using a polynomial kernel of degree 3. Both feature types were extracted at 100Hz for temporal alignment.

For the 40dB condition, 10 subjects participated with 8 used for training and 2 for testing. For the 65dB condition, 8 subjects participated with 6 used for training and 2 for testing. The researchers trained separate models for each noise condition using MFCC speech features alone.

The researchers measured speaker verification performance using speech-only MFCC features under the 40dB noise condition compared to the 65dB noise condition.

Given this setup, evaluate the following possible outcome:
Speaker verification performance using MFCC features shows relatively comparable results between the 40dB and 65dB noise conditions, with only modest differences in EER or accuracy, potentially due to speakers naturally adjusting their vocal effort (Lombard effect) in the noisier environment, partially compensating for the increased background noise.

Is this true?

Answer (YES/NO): NO